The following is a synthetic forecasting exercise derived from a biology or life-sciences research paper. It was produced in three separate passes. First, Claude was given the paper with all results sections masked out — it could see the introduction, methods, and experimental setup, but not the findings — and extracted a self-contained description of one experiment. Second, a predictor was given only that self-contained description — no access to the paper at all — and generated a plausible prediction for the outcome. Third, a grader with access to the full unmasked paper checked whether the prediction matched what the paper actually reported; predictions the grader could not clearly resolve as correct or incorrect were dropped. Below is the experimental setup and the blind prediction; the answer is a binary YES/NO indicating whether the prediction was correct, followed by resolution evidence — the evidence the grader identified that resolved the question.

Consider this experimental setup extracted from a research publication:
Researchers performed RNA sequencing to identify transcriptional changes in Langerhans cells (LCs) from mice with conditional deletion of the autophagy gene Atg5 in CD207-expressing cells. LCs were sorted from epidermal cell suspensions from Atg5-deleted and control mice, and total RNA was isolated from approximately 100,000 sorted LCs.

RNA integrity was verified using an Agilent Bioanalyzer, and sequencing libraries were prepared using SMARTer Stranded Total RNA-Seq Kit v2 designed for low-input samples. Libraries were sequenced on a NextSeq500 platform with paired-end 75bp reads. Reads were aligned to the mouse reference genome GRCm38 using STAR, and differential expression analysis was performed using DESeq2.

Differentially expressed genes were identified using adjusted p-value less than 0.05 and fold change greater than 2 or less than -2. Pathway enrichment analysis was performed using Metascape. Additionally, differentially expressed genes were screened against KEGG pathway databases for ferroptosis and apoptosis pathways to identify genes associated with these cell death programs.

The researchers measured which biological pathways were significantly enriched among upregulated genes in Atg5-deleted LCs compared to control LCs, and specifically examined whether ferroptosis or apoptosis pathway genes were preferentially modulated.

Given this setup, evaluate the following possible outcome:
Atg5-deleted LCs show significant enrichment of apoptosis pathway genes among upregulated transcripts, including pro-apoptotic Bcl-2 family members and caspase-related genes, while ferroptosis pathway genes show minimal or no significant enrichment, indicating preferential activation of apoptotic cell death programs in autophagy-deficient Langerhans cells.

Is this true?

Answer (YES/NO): NO